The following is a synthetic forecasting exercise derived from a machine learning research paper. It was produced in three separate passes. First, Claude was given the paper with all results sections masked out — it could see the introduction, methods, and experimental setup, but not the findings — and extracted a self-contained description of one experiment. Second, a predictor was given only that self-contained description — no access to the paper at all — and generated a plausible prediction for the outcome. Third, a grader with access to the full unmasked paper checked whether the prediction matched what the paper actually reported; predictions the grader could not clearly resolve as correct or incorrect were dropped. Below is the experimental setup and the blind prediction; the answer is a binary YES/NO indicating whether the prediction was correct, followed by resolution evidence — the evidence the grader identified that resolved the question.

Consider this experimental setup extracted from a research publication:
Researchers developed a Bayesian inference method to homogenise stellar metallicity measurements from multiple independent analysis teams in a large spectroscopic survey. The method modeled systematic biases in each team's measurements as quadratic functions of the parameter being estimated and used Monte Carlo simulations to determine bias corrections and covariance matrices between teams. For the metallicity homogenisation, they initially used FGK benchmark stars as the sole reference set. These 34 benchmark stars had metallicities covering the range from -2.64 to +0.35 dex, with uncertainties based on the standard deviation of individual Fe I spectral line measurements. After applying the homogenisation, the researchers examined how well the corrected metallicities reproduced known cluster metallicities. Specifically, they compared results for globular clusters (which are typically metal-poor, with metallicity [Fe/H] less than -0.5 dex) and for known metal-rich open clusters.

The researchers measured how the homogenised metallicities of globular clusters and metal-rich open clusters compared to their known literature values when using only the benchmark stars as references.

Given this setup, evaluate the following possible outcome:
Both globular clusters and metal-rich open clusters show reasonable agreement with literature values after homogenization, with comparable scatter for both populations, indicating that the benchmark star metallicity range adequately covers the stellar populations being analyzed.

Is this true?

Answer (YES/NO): NO